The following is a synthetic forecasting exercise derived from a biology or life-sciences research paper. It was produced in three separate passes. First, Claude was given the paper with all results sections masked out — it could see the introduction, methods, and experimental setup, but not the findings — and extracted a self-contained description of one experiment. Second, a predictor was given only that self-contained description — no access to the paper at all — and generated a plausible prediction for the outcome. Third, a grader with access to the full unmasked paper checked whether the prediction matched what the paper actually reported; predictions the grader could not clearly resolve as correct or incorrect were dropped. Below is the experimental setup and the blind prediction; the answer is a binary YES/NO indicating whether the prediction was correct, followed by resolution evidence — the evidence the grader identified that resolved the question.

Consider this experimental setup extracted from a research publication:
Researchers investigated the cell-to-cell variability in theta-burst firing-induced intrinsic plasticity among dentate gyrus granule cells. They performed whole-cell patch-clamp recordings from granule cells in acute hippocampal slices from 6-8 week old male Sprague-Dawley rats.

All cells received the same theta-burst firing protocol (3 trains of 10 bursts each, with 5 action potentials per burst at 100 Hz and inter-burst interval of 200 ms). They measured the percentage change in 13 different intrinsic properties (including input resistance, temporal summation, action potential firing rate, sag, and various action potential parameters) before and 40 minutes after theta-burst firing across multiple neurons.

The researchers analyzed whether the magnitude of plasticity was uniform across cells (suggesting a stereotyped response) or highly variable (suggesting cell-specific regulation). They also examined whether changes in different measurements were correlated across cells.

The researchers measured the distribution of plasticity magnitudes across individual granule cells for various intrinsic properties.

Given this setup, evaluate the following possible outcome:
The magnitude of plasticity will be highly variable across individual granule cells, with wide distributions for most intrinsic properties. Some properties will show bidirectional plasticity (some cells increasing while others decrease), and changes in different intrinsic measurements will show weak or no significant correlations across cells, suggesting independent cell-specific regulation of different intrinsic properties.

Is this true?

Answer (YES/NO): NO